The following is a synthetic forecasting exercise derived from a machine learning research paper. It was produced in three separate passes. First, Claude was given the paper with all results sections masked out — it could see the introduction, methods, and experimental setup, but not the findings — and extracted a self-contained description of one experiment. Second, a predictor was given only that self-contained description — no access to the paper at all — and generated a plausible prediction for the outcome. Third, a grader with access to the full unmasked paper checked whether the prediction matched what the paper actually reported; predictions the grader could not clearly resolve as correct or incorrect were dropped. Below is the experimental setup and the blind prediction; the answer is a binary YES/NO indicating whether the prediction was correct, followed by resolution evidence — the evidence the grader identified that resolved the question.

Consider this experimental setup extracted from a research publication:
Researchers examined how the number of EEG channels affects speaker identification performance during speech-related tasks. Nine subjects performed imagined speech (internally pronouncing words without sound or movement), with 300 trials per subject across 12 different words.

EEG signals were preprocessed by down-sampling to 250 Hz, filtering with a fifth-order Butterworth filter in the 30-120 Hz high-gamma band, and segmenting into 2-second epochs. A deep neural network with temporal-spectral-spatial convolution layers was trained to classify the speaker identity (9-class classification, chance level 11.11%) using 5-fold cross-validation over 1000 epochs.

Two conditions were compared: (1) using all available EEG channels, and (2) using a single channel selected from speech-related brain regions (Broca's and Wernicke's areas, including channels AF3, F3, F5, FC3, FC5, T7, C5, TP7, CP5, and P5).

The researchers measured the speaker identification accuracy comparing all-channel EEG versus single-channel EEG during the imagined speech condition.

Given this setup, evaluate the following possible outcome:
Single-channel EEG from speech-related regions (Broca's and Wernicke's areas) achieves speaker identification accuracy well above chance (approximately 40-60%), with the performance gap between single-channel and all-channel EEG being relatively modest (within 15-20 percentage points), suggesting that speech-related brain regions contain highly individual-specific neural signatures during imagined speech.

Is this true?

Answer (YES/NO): NO